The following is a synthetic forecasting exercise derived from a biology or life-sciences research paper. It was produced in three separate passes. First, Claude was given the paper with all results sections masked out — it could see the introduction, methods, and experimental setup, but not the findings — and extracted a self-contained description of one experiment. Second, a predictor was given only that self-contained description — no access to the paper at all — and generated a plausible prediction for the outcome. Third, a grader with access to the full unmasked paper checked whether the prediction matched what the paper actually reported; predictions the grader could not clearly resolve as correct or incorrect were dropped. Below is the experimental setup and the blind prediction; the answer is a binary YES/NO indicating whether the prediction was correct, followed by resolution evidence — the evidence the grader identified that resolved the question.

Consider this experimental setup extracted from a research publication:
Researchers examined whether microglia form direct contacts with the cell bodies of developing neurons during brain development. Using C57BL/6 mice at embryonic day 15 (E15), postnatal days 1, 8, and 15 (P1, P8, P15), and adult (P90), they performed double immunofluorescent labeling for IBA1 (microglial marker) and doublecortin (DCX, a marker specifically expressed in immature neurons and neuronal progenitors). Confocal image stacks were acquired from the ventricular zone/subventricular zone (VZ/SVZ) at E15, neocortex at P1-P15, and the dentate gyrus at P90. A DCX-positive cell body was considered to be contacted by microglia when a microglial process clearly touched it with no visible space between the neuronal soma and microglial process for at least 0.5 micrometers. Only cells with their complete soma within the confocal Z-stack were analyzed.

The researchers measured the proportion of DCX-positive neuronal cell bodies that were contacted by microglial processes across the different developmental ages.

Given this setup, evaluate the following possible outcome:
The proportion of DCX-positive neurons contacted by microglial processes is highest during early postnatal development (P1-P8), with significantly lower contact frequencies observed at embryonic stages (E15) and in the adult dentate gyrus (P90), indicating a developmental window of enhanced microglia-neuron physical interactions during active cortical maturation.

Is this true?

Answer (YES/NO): NO